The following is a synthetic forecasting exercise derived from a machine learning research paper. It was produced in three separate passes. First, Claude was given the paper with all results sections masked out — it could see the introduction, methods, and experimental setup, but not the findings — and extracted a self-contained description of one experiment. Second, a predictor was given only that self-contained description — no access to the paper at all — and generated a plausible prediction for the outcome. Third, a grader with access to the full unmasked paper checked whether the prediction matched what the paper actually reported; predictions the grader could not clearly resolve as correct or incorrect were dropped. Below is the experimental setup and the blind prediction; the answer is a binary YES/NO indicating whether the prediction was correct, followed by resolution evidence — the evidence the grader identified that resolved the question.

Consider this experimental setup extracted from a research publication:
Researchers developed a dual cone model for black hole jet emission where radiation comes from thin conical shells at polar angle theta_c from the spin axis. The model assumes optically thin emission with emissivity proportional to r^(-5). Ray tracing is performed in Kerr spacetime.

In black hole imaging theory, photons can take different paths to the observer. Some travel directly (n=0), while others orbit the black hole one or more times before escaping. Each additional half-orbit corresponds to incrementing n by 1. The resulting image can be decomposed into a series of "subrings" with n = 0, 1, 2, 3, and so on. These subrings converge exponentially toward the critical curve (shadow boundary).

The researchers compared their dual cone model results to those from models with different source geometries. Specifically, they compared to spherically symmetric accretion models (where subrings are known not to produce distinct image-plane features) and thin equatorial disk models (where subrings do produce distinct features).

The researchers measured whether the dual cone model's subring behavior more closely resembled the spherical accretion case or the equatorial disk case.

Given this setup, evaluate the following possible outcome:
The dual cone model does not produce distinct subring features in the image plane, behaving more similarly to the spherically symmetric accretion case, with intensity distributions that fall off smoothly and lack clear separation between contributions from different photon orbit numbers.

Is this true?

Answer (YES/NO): NO